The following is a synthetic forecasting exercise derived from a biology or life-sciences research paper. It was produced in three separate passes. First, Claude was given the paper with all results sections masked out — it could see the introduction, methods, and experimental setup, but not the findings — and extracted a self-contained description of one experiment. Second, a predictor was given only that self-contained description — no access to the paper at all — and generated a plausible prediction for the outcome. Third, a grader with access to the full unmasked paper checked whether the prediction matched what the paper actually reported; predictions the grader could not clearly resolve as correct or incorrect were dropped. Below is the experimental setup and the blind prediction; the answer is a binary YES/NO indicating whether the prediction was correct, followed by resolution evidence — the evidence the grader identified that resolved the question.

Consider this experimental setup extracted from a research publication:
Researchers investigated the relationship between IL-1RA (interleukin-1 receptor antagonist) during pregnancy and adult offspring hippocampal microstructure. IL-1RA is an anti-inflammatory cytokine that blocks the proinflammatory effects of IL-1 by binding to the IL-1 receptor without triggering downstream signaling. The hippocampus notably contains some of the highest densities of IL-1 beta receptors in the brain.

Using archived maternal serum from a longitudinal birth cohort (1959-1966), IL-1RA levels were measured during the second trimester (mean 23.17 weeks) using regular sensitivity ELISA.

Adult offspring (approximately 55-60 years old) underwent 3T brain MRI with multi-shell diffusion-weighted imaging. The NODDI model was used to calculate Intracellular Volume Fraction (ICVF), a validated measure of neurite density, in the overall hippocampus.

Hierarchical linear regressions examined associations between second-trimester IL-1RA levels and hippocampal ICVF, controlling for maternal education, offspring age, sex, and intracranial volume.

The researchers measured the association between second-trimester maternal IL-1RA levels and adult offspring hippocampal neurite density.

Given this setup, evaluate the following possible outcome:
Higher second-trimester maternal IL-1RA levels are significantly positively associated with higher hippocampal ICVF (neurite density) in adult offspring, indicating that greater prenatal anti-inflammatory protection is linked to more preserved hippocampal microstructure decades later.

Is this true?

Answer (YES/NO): NO